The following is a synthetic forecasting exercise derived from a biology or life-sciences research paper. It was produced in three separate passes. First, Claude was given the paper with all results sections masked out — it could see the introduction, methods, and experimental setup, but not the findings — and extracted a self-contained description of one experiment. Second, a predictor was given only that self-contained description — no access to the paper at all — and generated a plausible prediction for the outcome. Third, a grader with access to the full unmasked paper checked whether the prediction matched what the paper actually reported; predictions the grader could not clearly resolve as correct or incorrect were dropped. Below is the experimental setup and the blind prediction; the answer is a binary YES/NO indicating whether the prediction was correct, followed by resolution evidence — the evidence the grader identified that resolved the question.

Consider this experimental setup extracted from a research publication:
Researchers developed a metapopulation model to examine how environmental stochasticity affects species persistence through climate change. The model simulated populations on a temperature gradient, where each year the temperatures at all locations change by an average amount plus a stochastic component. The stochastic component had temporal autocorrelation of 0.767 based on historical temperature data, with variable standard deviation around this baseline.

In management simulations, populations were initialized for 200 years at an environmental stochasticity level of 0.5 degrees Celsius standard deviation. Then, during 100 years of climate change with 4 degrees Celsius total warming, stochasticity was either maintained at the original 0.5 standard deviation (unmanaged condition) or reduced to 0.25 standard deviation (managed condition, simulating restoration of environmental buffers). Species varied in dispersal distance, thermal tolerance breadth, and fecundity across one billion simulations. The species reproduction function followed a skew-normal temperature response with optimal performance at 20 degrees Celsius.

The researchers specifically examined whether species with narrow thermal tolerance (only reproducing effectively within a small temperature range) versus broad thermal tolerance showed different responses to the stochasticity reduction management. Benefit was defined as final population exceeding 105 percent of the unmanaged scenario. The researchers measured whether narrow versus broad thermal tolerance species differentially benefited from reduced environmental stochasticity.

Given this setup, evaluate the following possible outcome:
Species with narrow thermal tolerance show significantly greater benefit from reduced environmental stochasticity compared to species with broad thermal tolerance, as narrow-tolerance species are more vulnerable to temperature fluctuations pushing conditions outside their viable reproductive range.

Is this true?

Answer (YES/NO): YES